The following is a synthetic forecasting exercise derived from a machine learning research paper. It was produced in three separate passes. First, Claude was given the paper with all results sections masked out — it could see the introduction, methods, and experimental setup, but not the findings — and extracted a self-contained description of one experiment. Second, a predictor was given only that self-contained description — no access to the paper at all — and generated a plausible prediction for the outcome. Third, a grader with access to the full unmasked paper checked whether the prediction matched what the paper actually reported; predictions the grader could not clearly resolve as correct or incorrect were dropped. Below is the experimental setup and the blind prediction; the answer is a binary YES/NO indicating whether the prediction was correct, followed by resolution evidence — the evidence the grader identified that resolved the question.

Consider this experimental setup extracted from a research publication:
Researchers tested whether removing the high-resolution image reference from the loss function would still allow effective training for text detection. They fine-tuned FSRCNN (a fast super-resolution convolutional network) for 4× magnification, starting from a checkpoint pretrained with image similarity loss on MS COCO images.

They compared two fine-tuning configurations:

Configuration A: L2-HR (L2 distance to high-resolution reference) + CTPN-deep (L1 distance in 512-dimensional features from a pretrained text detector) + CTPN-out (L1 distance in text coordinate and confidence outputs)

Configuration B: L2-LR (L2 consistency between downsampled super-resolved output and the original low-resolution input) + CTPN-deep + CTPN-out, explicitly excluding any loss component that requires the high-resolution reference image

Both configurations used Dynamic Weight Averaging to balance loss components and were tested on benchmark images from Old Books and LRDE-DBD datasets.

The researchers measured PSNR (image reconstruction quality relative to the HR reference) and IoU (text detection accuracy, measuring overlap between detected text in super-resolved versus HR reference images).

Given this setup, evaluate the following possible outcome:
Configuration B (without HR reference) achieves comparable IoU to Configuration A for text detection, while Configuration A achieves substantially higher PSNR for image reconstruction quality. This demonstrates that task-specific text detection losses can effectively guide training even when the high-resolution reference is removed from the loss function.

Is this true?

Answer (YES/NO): YES